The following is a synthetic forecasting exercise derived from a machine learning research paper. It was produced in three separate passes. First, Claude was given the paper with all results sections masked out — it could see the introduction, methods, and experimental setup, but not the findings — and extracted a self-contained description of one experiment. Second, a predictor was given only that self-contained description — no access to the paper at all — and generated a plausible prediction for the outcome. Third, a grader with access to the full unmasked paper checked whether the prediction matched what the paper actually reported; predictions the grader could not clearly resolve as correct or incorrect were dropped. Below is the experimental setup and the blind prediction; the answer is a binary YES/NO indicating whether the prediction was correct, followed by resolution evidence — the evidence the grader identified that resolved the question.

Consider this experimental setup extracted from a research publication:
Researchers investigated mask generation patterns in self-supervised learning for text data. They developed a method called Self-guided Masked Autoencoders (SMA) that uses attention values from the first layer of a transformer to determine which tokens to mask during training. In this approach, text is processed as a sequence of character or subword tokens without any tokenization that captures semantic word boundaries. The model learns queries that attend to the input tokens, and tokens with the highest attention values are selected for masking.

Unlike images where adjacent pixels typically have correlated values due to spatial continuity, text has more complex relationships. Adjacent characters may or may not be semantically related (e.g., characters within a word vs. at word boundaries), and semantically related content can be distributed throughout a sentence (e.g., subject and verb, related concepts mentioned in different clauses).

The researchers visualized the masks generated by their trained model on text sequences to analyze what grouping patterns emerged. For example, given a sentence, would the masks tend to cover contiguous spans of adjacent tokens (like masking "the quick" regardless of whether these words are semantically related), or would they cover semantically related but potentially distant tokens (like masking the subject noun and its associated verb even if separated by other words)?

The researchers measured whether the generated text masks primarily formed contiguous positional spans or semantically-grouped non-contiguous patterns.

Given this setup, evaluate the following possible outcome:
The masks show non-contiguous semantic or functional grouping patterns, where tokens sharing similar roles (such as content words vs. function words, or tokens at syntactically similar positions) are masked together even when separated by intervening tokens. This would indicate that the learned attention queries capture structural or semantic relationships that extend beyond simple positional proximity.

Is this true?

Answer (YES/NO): NO